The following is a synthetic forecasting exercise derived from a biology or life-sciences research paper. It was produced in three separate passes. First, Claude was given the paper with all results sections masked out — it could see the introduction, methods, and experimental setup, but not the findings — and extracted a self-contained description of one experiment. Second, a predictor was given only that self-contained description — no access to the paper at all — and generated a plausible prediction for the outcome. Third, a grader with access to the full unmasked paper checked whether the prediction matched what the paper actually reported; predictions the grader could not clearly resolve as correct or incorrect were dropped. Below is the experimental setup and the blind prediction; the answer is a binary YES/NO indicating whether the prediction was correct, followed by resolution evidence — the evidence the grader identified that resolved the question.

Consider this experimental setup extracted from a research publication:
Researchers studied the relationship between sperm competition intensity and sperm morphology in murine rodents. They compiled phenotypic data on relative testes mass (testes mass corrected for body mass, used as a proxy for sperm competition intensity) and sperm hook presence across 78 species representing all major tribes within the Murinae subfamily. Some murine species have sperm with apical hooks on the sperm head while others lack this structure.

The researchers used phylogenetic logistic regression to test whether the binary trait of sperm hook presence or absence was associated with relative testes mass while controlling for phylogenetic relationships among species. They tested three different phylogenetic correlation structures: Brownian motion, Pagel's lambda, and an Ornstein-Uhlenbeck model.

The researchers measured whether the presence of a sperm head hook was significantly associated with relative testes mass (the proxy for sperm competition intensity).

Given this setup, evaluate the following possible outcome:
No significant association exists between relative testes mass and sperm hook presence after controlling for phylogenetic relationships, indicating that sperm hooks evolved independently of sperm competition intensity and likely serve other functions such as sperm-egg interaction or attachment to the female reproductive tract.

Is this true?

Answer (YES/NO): NO